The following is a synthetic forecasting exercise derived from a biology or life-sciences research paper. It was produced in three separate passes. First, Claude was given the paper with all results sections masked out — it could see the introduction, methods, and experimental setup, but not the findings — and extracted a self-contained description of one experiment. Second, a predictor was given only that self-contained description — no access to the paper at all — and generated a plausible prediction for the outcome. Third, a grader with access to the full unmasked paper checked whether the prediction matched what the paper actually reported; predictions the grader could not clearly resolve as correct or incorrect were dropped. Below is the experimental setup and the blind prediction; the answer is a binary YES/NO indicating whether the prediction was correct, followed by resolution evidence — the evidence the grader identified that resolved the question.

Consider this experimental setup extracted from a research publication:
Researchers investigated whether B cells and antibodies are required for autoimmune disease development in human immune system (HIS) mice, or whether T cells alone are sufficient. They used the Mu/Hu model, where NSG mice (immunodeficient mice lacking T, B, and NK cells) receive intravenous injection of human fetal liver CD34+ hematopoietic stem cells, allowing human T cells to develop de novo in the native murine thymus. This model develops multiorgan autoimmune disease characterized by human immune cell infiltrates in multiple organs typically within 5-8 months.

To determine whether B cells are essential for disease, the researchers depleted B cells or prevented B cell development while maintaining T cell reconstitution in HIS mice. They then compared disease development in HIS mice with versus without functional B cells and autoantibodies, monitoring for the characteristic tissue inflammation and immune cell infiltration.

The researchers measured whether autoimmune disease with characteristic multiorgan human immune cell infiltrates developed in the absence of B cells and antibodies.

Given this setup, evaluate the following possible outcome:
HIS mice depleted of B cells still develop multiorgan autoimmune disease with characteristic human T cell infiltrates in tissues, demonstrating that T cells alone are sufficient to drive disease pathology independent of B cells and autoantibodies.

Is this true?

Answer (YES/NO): YES